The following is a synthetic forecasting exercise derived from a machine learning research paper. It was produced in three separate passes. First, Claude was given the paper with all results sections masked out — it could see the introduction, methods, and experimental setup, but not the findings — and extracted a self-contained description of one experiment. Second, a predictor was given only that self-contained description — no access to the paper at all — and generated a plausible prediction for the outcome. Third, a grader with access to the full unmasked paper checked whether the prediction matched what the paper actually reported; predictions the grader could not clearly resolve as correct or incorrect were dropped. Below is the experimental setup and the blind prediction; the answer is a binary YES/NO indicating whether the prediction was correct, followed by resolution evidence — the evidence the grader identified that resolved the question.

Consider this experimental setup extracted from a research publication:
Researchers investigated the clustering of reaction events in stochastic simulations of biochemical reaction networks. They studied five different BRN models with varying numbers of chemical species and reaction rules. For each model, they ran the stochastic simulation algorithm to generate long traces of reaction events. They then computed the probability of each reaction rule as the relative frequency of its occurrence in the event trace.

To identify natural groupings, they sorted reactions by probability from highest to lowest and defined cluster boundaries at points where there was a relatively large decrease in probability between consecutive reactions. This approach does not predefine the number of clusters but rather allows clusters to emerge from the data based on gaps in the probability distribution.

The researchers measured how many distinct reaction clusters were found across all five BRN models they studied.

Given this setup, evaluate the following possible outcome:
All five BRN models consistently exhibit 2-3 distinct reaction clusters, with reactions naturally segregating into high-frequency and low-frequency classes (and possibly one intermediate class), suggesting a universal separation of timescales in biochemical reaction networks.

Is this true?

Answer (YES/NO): YES